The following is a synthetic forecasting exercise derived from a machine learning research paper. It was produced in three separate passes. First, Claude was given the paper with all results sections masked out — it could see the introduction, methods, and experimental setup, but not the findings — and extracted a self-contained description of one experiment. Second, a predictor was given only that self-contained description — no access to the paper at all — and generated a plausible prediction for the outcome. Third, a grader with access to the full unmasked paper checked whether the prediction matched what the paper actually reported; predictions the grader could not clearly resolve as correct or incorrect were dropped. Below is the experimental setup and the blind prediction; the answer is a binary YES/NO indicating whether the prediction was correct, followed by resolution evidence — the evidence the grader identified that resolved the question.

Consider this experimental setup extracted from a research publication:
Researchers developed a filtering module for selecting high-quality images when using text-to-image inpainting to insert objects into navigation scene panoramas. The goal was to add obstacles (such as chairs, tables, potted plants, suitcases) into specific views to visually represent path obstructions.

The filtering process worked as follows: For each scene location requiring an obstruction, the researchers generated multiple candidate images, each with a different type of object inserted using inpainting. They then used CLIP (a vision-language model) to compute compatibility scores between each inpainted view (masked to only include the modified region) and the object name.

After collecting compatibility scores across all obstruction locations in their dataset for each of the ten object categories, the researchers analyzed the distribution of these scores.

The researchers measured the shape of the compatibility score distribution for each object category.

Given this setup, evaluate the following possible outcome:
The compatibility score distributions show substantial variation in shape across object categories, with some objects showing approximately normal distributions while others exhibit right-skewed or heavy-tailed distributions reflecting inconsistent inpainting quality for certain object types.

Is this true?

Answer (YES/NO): NO